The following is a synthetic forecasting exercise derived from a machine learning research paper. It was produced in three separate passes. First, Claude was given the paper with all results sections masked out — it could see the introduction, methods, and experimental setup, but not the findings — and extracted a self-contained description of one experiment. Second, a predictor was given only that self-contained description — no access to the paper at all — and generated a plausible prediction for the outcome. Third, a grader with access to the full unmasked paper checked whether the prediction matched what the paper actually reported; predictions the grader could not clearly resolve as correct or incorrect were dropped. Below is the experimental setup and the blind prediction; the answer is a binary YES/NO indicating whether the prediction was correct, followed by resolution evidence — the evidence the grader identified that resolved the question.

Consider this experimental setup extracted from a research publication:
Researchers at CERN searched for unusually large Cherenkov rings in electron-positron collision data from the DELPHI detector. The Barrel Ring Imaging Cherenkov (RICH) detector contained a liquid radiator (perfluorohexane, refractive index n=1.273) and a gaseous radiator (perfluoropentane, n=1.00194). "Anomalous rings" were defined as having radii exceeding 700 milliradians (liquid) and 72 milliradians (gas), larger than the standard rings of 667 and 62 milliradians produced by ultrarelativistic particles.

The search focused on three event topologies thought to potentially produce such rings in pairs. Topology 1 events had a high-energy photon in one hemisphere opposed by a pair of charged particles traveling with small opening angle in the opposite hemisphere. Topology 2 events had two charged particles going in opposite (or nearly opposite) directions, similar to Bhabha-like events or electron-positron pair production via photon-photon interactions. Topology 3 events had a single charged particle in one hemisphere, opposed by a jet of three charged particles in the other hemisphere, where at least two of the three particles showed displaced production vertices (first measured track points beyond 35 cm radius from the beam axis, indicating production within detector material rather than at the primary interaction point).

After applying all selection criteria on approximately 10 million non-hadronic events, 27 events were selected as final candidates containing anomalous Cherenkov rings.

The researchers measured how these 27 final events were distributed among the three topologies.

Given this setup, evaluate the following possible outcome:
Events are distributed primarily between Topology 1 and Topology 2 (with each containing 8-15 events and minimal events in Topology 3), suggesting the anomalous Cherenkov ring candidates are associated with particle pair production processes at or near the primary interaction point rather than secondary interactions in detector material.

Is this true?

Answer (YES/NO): NO